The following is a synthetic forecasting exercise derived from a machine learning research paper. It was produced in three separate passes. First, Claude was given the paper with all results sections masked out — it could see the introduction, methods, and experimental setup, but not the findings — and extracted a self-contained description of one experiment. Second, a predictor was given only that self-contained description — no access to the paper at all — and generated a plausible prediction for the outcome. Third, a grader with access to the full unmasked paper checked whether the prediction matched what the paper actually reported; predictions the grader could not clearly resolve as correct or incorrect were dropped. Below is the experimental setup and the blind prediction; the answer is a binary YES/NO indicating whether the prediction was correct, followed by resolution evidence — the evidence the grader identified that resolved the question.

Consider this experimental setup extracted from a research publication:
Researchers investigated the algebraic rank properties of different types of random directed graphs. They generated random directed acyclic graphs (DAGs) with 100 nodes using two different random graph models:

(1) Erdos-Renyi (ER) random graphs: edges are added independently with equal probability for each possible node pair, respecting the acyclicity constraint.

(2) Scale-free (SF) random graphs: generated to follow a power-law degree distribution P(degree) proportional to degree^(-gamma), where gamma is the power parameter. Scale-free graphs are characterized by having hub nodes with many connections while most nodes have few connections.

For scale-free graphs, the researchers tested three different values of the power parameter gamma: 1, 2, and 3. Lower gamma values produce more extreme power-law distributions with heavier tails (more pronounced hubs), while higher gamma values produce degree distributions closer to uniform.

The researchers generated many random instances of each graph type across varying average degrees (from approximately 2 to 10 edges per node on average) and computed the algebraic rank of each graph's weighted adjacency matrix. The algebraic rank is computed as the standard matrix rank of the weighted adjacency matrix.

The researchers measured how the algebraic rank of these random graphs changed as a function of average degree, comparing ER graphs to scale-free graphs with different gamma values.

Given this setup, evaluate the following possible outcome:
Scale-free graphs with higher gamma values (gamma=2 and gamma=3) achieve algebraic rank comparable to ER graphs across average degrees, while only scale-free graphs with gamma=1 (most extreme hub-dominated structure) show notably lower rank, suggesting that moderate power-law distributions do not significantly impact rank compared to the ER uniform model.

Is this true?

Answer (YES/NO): NO